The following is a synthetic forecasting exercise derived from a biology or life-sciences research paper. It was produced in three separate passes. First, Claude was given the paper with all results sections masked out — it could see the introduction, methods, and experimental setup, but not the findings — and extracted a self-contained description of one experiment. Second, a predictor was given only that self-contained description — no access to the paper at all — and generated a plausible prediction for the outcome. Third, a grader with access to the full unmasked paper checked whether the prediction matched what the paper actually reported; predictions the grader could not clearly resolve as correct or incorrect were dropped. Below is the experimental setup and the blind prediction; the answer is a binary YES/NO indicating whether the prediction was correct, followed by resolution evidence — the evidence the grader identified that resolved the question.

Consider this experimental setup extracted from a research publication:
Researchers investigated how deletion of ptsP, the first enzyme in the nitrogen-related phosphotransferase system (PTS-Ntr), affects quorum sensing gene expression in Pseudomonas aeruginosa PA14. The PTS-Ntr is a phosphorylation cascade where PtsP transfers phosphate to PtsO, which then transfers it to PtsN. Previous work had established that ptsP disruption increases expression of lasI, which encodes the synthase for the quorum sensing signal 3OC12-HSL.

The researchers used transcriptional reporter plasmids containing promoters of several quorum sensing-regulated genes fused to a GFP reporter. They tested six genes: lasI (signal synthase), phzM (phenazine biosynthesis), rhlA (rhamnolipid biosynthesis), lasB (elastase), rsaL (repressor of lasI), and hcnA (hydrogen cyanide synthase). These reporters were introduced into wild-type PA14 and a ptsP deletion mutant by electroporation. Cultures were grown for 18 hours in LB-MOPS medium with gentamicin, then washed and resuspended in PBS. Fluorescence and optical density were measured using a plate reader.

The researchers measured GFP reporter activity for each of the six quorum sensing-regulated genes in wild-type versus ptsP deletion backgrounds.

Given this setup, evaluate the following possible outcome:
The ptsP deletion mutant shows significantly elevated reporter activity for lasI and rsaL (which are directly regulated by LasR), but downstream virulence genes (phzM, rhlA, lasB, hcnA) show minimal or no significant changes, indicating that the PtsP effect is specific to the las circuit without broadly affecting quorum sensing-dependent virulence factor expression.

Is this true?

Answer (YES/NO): NO